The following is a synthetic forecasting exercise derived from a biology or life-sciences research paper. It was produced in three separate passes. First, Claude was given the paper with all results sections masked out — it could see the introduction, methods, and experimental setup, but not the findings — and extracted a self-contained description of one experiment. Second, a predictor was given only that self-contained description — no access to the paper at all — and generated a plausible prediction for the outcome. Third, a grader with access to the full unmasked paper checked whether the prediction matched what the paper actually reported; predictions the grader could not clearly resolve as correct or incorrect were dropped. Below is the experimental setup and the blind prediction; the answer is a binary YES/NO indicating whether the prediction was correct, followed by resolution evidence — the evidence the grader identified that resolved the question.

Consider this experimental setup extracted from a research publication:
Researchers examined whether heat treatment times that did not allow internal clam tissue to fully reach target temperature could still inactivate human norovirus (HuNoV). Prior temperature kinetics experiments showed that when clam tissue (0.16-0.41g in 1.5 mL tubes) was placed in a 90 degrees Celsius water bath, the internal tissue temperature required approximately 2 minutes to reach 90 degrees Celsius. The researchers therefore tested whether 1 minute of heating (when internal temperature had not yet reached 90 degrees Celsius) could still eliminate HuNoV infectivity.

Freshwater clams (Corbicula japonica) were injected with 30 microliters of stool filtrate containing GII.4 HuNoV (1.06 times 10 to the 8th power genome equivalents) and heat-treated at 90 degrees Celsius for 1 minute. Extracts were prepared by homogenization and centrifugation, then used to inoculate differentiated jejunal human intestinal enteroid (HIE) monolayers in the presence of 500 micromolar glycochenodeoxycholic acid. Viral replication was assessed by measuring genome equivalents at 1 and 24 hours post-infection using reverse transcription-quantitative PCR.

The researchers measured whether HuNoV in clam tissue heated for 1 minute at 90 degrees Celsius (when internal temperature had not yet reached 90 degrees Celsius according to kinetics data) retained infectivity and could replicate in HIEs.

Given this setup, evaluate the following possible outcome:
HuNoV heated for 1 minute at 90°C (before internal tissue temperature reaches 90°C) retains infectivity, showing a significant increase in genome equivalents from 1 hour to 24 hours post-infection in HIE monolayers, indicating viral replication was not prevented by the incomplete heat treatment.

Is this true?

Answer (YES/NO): NO